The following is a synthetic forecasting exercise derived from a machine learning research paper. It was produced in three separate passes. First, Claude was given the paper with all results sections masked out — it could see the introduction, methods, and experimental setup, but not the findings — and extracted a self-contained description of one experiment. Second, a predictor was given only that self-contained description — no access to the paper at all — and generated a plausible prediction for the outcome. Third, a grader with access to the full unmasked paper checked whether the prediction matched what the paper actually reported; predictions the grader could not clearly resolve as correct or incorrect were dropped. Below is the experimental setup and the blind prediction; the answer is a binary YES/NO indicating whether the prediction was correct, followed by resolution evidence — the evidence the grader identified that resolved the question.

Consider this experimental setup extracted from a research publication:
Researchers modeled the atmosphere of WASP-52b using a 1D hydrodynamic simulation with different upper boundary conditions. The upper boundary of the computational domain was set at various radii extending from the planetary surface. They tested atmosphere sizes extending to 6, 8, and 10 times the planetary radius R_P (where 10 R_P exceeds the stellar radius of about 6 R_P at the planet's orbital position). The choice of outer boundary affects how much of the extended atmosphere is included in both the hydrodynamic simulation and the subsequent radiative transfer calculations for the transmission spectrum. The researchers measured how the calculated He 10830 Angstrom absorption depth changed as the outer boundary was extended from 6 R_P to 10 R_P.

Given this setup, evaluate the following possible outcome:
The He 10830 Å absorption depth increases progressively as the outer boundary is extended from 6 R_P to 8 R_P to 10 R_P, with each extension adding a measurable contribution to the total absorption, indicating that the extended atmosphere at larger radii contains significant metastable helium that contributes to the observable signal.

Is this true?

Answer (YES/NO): NO